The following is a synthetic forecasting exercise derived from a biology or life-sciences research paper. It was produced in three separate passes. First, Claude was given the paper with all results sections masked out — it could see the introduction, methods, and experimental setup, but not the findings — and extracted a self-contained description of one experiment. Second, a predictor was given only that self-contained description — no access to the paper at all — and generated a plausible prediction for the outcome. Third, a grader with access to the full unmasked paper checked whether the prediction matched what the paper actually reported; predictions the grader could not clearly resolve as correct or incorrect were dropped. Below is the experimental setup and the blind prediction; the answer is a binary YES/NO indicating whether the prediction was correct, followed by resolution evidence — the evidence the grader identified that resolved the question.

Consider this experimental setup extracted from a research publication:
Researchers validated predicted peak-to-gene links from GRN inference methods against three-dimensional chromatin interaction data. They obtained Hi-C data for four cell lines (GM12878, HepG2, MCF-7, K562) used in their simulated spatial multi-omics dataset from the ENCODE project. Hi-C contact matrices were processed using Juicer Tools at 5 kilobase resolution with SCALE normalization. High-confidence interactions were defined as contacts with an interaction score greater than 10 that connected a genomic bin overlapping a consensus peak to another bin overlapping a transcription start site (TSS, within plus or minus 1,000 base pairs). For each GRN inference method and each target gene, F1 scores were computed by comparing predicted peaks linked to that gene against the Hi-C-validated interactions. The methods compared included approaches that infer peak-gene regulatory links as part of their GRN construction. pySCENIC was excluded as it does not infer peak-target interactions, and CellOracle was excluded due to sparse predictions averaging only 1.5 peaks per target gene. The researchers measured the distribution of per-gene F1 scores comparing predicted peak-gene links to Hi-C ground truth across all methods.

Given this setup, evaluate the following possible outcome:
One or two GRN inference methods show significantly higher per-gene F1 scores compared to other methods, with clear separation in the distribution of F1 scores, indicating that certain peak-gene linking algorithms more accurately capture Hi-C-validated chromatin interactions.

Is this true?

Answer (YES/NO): YES